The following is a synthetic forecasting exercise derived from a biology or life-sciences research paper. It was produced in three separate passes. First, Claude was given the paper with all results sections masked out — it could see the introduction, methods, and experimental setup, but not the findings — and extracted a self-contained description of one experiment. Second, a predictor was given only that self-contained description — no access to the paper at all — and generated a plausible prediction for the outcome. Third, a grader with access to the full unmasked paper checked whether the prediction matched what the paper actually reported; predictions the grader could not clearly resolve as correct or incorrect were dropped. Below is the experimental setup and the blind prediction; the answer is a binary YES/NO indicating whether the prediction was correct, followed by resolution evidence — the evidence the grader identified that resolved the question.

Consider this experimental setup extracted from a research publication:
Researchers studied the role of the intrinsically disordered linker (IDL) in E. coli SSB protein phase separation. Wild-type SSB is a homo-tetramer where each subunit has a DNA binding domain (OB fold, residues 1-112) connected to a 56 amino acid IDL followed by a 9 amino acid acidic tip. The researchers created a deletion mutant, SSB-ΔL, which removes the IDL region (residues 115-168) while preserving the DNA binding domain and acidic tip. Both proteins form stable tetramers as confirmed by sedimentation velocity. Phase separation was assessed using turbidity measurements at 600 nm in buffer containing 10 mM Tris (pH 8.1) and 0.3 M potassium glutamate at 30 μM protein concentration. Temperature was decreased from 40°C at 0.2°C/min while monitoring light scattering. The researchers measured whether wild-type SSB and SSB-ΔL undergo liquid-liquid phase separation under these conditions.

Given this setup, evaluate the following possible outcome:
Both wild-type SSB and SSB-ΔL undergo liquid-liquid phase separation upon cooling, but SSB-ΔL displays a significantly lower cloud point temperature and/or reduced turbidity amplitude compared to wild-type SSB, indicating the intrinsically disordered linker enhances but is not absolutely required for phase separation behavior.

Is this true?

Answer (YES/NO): NO